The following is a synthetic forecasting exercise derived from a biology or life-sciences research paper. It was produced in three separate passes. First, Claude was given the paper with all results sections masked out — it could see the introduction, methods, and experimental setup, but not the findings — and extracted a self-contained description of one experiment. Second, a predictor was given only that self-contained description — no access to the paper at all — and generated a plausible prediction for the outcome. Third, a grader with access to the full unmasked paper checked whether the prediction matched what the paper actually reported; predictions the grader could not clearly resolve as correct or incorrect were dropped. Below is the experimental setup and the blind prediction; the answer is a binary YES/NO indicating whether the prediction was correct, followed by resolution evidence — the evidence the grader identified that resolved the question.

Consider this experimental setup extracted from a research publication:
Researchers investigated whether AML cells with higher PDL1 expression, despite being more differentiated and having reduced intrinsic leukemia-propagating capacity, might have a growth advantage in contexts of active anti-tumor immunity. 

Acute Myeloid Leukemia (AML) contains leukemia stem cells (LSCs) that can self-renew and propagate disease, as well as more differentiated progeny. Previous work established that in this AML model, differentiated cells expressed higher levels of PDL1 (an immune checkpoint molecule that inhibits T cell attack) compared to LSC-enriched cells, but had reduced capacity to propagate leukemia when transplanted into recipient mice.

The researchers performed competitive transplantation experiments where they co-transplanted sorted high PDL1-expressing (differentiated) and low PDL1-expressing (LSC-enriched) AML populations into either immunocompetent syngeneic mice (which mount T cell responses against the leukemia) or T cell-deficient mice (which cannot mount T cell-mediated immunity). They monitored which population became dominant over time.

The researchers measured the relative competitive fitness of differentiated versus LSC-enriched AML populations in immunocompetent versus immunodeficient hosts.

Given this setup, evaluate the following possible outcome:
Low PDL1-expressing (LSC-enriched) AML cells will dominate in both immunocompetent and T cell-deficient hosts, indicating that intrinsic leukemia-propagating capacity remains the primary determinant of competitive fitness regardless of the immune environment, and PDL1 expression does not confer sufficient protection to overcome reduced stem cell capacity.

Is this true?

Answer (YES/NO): NO